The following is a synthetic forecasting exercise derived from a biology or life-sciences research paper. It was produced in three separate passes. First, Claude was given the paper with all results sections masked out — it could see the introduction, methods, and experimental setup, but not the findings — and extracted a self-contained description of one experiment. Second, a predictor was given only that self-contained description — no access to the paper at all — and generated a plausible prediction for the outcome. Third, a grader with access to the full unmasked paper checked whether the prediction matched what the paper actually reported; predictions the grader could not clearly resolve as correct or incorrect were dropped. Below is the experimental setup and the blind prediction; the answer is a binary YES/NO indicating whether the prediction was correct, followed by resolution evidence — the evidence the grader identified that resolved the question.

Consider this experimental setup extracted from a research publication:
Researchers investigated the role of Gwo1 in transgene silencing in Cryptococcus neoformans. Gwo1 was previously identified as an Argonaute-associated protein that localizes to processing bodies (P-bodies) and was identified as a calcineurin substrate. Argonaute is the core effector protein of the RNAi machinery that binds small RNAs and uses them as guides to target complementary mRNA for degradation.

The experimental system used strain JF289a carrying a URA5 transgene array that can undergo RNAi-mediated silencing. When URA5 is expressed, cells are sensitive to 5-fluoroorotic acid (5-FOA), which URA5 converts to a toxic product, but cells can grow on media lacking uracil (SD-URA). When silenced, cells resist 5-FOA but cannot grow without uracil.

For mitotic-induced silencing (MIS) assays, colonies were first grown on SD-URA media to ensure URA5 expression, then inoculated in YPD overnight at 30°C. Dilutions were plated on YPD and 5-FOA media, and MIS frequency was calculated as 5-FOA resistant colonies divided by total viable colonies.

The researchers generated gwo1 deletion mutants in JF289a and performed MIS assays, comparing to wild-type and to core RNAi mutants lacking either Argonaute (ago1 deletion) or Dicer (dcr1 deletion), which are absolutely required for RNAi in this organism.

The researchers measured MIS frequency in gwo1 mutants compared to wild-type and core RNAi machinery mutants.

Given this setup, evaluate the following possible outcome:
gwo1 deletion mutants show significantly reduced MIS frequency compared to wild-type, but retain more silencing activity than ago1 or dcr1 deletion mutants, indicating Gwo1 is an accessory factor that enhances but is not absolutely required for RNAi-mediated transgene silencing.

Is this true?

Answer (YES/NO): YES